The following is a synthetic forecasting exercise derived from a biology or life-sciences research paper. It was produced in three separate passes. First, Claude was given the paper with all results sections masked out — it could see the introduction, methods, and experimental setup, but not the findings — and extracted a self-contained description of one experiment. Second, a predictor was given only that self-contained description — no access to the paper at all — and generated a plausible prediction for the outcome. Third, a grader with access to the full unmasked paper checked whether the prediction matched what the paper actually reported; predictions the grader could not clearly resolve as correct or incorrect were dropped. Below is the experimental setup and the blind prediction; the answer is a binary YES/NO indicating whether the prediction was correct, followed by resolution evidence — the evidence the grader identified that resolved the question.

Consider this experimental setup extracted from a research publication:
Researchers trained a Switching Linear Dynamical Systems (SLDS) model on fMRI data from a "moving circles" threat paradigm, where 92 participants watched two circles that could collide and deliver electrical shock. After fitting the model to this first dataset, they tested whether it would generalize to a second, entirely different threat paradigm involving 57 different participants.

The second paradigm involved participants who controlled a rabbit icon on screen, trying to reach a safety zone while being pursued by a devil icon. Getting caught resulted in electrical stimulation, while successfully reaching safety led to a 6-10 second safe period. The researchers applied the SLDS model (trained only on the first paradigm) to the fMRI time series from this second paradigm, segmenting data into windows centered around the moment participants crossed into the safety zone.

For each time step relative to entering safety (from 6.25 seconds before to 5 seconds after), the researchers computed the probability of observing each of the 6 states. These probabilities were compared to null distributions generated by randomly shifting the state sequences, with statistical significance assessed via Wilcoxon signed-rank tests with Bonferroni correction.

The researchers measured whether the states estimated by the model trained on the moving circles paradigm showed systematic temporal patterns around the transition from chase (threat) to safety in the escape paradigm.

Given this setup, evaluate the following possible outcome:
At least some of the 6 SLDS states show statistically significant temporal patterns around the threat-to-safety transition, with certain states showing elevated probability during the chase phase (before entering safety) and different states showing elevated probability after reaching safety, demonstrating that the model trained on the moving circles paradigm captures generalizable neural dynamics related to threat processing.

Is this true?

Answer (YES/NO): YES